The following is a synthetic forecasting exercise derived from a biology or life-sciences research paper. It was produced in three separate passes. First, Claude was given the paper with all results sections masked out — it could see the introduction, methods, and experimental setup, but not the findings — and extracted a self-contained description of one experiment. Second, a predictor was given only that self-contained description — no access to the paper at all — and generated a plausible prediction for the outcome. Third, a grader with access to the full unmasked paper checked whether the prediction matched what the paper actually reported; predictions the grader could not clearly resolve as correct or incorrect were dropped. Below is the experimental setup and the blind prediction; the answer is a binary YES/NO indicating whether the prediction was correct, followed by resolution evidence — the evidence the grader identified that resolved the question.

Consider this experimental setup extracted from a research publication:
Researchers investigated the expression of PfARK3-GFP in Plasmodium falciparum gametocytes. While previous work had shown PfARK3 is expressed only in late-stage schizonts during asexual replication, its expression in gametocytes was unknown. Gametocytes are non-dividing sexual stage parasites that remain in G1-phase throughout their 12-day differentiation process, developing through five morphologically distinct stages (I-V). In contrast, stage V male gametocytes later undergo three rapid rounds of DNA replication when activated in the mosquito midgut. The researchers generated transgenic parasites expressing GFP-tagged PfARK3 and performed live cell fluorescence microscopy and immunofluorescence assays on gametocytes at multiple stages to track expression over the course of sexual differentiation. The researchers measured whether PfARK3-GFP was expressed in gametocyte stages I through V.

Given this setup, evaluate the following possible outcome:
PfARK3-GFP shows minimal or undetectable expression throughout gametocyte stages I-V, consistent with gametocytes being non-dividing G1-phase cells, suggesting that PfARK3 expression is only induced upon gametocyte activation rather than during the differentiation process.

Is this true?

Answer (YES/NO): YES